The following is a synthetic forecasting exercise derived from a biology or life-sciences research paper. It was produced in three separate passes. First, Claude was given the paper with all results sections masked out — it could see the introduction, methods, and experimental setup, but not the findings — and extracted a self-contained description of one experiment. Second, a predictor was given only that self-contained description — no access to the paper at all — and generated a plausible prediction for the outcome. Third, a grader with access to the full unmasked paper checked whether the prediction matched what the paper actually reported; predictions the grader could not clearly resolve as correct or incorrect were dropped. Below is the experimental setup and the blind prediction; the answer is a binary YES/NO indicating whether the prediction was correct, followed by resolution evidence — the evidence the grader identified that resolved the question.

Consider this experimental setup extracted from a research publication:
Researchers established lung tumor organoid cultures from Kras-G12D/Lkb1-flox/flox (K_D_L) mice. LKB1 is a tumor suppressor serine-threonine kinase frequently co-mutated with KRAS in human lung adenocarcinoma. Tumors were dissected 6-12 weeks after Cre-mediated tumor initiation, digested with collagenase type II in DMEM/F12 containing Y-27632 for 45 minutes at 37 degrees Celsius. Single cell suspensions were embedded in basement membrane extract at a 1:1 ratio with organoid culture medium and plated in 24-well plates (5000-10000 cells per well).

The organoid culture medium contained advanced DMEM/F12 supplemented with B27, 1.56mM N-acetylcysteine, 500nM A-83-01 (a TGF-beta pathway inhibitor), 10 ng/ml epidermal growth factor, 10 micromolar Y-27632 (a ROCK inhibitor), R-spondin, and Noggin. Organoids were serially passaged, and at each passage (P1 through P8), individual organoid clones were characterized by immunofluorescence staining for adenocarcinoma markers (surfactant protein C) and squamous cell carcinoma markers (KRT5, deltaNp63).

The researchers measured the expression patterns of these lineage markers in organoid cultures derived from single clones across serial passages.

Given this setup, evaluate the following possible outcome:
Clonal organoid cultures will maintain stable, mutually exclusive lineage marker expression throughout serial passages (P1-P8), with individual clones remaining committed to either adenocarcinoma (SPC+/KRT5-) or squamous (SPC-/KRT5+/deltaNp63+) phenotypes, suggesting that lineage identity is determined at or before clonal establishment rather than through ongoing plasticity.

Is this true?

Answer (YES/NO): NO